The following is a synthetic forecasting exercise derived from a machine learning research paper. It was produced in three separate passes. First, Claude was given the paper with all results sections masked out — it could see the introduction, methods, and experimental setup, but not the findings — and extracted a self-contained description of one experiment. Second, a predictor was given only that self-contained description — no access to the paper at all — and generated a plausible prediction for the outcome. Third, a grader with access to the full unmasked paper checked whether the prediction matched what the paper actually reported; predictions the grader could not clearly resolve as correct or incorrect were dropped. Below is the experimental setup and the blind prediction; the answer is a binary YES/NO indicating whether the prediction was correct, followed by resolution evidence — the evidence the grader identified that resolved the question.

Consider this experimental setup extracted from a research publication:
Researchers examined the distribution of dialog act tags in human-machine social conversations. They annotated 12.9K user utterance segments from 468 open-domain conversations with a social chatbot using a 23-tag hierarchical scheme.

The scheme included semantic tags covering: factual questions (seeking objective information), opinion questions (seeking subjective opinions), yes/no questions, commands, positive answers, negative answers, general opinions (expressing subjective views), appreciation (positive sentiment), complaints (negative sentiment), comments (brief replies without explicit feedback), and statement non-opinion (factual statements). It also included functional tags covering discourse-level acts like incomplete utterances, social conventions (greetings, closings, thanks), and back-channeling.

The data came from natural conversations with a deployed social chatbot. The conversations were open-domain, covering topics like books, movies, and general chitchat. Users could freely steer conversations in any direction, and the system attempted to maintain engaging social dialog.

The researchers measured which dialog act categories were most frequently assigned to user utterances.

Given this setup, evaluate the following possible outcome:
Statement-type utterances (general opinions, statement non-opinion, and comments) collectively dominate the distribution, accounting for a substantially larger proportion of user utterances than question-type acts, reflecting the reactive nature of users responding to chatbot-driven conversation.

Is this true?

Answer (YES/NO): YES